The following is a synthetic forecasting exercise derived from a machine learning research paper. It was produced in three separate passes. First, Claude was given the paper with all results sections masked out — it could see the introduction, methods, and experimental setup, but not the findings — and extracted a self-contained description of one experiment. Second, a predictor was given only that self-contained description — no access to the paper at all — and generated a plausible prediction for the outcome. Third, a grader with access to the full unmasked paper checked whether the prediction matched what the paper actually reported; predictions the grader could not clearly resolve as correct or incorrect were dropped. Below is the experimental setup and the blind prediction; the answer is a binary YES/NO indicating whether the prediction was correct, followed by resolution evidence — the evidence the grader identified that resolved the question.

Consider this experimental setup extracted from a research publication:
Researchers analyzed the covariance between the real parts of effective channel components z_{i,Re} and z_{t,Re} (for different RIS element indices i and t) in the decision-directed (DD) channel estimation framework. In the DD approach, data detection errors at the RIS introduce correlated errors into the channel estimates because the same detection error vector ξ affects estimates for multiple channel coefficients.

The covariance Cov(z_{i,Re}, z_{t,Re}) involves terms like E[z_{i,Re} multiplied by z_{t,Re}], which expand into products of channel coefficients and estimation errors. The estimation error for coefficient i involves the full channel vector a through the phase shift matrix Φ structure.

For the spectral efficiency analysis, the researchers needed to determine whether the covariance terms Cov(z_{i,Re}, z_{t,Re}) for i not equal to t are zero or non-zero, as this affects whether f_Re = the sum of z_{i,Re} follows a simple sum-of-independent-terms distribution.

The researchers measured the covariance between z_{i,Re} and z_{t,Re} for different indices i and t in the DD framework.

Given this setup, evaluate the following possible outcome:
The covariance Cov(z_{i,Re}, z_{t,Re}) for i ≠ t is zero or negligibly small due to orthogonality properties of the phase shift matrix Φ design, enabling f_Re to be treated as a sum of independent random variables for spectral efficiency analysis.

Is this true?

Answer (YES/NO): NO